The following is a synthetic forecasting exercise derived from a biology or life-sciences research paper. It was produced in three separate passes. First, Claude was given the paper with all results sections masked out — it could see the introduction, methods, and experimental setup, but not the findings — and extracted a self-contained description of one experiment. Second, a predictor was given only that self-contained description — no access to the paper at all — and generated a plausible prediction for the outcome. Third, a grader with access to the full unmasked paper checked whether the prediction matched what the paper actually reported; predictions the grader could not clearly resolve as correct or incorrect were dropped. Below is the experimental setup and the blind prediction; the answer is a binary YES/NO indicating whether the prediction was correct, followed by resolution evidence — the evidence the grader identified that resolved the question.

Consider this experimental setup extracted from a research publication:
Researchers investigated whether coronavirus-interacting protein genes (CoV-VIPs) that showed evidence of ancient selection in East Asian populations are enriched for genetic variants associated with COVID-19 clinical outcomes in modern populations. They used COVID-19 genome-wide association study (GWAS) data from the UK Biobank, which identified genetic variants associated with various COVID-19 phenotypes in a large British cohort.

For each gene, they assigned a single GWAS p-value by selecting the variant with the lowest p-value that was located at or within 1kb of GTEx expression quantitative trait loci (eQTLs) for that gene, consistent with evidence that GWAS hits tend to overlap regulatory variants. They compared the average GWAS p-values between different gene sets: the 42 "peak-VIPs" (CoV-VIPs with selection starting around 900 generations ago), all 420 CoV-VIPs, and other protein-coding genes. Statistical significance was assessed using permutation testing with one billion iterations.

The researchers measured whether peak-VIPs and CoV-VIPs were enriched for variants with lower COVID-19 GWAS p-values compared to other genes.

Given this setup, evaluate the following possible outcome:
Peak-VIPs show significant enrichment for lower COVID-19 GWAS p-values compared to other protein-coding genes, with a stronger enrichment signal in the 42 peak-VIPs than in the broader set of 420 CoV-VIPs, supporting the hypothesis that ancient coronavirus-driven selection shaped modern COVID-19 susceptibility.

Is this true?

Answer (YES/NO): YES